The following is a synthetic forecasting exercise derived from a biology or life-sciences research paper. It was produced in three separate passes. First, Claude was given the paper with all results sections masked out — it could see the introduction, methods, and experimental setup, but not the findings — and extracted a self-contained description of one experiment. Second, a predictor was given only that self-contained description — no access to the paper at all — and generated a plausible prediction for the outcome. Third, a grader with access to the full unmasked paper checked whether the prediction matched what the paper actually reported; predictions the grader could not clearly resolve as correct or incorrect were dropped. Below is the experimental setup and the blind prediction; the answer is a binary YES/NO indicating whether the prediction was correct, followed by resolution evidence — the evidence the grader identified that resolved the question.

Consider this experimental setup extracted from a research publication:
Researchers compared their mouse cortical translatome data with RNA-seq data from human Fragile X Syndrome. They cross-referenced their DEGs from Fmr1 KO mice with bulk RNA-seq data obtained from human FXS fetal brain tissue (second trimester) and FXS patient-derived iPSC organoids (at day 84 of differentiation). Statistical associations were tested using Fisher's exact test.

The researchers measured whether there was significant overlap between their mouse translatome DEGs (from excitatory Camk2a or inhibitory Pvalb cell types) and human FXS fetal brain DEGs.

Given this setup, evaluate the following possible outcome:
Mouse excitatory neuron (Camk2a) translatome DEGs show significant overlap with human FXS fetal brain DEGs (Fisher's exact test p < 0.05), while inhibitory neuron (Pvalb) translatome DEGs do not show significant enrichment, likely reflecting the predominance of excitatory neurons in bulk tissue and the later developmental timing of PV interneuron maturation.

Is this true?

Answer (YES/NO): NO